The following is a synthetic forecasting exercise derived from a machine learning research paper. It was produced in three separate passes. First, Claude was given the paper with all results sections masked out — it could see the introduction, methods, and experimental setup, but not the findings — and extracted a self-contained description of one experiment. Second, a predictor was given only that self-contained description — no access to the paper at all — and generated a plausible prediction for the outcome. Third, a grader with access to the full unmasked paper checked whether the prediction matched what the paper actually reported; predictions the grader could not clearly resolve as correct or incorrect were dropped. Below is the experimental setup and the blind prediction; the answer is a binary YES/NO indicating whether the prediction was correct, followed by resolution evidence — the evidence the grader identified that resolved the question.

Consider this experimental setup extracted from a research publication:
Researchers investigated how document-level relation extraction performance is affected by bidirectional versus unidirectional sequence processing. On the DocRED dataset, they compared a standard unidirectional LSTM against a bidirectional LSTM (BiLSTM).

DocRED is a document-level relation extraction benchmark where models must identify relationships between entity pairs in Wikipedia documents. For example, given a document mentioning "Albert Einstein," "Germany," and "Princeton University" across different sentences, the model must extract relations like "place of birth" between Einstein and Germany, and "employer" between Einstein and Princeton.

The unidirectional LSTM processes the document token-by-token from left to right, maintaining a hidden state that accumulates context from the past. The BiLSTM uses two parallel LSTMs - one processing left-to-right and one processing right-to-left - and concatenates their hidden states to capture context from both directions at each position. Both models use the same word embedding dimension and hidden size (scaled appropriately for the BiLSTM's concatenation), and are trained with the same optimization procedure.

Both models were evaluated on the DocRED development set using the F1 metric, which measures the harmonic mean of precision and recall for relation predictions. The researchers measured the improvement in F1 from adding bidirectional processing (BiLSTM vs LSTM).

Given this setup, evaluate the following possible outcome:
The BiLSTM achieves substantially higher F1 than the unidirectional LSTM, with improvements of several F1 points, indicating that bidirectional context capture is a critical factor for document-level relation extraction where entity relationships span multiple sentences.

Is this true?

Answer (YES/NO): NO